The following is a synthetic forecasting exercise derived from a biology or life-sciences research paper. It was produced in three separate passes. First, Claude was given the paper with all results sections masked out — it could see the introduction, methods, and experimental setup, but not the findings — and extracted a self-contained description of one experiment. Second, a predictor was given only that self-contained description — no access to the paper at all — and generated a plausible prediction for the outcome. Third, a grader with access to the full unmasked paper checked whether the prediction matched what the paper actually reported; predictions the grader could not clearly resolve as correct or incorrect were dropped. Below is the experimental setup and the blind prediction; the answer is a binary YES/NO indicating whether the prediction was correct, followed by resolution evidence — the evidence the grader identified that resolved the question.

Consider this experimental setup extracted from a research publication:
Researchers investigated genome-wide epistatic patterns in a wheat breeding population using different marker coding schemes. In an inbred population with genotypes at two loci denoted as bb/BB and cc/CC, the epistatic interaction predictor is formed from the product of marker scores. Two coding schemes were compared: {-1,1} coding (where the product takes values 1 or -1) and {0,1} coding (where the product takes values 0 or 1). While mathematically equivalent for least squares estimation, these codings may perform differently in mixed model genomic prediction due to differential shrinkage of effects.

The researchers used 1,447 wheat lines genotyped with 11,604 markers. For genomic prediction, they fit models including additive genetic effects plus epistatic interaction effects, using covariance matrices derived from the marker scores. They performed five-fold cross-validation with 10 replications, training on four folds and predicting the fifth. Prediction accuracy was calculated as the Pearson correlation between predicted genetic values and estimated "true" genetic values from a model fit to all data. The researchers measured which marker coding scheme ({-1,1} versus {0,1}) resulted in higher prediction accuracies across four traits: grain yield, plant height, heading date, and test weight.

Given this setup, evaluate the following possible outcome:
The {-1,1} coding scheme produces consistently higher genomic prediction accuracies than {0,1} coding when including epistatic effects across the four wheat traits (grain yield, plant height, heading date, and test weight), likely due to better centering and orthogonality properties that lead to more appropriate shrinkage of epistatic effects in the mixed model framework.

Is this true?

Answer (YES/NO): YES